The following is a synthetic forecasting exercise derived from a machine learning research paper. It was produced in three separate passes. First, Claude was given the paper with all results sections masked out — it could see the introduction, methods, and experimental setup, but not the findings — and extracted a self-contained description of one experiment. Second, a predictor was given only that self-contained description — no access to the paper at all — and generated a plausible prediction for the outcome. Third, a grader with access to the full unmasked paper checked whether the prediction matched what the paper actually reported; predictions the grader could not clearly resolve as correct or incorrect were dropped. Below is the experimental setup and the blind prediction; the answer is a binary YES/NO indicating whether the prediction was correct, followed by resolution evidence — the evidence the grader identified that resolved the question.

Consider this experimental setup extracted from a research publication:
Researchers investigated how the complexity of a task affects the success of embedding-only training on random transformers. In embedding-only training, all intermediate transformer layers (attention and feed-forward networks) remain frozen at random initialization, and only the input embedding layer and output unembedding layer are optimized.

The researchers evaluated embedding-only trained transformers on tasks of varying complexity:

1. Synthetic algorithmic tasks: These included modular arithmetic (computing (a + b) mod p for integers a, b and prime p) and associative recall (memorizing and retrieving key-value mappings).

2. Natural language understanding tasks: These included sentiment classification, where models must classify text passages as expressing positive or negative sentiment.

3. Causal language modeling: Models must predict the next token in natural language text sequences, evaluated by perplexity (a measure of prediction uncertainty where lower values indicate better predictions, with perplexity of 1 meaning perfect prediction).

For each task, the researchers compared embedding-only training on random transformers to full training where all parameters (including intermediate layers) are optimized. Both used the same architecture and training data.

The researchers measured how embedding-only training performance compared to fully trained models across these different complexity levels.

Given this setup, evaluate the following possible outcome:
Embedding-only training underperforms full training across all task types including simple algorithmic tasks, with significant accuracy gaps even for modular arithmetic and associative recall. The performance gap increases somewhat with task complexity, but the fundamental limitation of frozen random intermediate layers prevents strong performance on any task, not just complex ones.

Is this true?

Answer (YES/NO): NO